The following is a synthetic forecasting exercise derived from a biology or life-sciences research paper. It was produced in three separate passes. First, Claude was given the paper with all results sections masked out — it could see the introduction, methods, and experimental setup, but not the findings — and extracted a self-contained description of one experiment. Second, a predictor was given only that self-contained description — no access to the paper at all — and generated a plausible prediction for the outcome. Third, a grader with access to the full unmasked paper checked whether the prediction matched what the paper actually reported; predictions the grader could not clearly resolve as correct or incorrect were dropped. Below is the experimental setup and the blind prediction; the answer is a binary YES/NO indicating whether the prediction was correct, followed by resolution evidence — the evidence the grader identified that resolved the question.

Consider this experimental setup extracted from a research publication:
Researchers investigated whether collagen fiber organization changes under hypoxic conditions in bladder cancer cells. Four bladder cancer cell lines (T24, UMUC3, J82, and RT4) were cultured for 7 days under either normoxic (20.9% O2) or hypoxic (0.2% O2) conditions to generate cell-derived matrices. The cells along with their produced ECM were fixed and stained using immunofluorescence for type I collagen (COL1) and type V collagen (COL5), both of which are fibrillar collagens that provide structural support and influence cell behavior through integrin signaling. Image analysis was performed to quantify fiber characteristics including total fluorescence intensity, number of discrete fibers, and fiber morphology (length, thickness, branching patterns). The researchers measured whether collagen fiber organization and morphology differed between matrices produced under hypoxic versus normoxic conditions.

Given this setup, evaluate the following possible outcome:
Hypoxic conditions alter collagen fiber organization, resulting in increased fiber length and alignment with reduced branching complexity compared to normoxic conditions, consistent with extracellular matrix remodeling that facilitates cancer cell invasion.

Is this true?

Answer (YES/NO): NO